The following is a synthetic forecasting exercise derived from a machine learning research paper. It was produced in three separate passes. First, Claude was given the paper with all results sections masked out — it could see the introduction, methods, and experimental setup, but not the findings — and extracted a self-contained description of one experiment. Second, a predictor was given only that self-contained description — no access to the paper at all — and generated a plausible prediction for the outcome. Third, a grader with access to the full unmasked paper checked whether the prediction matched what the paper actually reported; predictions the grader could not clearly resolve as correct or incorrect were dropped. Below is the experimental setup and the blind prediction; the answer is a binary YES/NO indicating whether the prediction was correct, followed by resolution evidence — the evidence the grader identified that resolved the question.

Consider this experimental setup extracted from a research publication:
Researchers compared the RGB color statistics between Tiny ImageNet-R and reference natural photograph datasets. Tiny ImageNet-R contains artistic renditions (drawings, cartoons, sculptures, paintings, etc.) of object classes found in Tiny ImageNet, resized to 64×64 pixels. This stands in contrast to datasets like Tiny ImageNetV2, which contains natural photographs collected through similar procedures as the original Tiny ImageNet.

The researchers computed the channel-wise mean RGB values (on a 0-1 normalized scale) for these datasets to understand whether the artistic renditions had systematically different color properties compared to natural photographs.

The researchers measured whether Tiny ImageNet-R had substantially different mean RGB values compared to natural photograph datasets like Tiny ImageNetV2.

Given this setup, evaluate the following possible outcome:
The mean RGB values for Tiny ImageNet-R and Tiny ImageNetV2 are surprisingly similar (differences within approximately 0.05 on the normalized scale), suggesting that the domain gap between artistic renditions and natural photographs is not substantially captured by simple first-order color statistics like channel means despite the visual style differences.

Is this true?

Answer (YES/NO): NO